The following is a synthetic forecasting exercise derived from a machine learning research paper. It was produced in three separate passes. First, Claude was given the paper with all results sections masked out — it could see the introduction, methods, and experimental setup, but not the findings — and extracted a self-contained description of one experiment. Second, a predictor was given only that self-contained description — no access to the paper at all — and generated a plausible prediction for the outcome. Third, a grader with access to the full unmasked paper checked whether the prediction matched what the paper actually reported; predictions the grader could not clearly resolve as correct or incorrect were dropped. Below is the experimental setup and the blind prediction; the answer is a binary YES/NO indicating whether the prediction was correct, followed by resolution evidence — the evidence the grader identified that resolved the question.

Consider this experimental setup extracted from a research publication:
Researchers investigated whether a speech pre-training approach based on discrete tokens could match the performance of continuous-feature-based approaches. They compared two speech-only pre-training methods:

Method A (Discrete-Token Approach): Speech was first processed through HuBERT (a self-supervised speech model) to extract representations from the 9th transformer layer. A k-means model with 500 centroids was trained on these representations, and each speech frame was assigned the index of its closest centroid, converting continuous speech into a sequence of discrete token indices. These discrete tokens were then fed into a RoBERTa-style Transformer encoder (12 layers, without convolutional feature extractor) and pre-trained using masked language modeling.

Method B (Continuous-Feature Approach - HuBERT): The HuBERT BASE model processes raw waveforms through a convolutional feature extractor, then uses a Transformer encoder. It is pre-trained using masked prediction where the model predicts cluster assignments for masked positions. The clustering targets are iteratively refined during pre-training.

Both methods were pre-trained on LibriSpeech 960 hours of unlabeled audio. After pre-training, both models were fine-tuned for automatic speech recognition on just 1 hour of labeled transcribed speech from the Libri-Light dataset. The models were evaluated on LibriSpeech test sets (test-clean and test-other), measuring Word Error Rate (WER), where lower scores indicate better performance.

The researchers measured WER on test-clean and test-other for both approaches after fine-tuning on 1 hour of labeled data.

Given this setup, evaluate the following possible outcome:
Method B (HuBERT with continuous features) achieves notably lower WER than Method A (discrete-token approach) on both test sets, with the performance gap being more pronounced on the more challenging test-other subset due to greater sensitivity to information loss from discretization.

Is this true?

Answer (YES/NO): NO